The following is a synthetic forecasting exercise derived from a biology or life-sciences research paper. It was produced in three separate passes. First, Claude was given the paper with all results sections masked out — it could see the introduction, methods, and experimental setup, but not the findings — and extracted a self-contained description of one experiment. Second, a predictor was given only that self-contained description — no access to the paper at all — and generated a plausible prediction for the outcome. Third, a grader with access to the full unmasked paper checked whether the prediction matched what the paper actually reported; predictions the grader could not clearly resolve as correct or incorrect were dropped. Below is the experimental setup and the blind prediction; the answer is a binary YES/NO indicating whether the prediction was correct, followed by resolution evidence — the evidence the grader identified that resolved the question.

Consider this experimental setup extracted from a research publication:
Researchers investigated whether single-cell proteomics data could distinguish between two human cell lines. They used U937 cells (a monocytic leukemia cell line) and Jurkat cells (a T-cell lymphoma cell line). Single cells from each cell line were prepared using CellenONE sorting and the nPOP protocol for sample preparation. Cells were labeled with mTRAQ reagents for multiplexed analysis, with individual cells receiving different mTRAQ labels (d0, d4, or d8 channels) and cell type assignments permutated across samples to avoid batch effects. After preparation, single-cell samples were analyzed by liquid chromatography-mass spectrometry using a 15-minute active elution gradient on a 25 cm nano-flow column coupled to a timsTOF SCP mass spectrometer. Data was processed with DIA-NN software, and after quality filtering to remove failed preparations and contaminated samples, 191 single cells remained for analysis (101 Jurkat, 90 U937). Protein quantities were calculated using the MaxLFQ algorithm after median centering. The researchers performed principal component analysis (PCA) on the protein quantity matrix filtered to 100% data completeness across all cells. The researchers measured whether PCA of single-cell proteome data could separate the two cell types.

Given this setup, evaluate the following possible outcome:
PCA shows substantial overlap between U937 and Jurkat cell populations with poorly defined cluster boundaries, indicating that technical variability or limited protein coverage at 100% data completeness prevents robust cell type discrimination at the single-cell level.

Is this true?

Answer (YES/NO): NO